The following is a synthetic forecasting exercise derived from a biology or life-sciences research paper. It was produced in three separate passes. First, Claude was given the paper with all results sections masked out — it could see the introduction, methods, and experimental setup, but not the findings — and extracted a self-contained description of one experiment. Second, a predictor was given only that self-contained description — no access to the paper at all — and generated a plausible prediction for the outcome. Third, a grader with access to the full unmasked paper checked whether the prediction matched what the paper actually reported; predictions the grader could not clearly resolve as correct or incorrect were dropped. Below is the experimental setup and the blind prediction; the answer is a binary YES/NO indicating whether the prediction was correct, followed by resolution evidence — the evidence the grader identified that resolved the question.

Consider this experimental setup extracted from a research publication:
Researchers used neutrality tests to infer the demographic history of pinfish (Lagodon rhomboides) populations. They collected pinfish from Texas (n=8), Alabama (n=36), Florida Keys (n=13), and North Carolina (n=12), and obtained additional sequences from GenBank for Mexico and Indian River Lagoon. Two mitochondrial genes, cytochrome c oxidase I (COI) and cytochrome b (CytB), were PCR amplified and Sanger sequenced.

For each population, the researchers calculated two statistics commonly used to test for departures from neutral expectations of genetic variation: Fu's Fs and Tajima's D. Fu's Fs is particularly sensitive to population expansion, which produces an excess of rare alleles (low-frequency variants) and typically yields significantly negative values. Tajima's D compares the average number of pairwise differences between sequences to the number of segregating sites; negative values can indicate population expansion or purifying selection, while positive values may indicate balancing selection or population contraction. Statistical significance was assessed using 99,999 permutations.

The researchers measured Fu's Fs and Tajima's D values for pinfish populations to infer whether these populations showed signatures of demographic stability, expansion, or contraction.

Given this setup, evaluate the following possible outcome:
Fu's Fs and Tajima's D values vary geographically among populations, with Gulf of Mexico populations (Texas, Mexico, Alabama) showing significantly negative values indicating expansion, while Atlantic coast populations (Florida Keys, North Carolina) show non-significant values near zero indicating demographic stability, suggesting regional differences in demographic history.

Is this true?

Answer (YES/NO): NO